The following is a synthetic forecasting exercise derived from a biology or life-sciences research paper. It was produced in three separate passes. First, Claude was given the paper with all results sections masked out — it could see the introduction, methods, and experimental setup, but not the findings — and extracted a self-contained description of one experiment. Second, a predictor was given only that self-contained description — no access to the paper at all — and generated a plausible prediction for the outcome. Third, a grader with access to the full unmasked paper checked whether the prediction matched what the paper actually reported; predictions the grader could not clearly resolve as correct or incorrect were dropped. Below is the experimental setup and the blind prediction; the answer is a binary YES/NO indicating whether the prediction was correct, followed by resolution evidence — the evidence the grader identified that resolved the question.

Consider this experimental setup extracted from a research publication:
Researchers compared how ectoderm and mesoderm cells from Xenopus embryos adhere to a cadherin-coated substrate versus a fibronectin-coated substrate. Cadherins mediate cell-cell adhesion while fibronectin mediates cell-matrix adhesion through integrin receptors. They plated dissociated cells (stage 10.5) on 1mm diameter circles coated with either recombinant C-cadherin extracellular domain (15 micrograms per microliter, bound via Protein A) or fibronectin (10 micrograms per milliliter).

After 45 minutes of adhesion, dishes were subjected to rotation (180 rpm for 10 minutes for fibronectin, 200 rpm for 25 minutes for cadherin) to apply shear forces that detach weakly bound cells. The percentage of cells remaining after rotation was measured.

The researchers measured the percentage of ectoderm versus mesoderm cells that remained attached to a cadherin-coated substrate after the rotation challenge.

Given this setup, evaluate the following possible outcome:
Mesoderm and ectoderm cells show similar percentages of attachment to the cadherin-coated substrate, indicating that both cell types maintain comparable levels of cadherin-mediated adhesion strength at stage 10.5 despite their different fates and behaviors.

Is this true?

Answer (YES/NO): NO